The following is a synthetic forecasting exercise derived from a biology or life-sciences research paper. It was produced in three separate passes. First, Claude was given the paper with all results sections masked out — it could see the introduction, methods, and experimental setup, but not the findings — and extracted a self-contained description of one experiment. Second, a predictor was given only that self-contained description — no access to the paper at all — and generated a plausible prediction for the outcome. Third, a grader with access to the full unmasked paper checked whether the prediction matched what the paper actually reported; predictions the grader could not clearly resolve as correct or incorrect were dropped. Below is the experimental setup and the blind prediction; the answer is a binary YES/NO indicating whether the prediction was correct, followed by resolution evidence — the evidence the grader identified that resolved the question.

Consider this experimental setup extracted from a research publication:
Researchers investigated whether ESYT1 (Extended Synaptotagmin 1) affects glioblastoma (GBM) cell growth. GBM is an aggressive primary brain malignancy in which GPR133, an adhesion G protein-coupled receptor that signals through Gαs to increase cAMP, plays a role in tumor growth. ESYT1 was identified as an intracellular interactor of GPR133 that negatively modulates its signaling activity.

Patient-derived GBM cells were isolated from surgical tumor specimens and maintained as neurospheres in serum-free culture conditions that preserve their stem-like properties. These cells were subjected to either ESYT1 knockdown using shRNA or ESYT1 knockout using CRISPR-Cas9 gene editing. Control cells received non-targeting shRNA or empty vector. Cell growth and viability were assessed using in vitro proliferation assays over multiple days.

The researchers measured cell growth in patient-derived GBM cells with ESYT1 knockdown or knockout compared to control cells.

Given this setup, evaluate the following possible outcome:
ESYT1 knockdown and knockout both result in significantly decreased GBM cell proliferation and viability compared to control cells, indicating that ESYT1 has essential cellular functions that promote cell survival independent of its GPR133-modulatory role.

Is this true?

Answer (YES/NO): YES